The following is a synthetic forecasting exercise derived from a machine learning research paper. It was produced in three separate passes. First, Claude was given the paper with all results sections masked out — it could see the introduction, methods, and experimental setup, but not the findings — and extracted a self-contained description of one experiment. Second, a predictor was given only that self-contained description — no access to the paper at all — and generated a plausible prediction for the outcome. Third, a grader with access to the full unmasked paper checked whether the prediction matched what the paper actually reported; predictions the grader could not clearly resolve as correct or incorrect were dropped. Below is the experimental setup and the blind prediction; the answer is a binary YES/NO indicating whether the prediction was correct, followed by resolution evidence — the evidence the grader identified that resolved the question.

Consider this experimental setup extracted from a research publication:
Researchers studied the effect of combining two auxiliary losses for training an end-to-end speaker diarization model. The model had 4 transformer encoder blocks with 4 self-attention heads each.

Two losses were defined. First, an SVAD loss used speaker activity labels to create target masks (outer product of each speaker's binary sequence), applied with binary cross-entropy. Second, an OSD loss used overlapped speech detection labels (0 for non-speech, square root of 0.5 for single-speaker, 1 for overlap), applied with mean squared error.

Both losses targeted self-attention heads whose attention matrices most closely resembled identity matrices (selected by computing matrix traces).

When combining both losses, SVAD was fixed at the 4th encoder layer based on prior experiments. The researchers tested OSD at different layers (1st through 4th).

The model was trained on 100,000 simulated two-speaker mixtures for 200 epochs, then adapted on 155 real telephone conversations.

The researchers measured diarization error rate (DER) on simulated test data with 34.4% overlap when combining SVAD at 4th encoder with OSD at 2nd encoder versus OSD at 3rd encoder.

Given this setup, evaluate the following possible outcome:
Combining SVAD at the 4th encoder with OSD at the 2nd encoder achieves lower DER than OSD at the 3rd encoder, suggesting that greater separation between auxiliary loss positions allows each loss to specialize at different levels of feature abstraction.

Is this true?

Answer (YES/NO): NO